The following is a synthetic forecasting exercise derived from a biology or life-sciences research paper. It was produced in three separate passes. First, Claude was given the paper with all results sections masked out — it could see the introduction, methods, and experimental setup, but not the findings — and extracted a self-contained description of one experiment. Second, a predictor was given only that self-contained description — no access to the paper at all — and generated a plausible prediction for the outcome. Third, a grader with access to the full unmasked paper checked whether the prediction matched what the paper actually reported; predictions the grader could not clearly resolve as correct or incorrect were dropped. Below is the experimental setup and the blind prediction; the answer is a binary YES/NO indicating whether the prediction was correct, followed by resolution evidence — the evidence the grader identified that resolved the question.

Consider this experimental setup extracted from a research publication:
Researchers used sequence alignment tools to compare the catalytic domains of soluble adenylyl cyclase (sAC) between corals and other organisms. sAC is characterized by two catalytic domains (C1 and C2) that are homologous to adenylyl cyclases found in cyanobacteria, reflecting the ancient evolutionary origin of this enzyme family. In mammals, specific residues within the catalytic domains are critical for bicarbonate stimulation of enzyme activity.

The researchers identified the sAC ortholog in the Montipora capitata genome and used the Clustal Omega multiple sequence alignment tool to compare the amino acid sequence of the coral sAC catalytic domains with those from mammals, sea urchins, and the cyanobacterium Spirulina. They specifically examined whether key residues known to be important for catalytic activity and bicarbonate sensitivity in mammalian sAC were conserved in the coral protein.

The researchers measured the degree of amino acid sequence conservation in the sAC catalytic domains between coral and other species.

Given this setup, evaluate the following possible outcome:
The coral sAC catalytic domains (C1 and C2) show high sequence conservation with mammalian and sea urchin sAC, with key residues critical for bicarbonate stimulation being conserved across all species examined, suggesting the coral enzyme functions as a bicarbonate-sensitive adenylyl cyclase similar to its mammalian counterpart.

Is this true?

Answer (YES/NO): YES